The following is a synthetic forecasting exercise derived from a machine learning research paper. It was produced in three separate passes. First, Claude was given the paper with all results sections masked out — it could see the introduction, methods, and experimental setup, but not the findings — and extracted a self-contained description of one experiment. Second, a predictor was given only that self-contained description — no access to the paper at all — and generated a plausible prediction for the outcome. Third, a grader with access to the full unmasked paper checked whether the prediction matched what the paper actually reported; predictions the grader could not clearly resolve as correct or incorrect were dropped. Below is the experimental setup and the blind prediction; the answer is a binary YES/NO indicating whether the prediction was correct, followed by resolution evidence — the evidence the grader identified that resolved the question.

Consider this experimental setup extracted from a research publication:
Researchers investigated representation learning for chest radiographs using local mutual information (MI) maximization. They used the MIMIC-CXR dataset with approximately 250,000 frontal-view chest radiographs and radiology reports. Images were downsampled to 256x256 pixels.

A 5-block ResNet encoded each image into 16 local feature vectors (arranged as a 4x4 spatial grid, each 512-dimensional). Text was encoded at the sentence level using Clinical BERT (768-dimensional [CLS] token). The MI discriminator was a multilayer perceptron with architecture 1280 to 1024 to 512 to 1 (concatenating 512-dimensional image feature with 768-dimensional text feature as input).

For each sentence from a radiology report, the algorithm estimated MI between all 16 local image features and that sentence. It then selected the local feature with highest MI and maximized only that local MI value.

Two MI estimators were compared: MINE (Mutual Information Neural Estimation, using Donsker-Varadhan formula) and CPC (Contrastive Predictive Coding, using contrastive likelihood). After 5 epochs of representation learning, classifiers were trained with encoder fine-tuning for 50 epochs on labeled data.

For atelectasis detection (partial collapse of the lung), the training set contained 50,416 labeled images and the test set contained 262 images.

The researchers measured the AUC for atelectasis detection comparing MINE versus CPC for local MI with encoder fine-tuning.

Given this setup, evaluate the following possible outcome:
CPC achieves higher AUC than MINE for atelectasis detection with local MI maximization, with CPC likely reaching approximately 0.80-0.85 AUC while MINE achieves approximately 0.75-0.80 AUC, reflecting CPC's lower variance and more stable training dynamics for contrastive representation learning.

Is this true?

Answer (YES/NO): NO